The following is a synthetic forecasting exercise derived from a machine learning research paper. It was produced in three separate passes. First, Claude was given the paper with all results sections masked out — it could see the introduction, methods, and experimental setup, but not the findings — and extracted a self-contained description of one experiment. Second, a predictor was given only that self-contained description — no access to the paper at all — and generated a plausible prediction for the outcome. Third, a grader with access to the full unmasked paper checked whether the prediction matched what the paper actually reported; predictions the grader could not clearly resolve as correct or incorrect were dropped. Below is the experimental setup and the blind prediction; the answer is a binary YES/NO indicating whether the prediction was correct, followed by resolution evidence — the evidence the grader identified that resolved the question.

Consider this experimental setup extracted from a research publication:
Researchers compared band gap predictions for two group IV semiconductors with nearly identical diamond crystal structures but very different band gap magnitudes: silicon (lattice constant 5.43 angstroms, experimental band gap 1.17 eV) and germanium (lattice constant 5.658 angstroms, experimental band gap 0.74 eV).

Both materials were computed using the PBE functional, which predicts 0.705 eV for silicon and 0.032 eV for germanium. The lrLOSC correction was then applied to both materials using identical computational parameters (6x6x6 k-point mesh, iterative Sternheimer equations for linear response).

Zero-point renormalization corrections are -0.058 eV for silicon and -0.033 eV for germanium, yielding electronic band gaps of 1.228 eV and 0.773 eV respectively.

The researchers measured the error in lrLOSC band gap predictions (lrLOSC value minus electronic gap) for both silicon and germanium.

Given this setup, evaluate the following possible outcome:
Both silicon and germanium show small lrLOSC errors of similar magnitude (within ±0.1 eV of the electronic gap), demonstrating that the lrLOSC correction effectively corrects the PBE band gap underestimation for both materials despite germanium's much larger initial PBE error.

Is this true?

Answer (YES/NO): NO